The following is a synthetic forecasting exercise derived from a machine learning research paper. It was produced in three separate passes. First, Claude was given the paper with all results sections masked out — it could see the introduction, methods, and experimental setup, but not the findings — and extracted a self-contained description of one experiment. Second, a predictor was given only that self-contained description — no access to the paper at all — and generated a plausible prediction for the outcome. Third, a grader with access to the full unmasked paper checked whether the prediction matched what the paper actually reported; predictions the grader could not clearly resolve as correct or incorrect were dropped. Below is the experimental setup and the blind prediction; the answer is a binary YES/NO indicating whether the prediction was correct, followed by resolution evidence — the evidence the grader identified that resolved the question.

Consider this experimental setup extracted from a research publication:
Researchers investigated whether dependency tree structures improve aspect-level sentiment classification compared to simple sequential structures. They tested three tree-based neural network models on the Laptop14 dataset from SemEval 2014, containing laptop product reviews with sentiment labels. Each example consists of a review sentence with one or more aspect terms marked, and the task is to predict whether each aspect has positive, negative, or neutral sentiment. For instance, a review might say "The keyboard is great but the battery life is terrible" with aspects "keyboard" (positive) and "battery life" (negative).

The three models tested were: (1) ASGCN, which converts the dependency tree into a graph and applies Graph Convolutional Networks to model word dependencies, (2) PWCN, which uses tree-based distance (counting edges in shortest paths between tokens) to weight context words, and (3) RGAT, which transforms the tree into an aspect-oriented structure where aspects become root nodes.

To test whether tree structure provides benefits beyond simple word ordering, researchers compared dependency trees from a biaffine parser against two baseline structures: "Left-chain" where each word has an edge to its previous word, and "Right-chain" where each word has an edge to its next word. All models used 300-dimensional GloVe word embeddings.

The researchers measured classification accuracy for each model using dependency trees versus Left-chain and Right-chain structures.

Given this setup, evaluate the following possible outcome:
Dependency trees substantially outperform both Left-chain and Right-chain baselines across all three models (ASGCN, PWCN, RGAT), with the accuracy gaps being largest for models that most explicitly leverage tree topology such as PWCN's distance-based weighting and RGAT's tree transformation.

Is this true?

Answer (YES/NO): NO